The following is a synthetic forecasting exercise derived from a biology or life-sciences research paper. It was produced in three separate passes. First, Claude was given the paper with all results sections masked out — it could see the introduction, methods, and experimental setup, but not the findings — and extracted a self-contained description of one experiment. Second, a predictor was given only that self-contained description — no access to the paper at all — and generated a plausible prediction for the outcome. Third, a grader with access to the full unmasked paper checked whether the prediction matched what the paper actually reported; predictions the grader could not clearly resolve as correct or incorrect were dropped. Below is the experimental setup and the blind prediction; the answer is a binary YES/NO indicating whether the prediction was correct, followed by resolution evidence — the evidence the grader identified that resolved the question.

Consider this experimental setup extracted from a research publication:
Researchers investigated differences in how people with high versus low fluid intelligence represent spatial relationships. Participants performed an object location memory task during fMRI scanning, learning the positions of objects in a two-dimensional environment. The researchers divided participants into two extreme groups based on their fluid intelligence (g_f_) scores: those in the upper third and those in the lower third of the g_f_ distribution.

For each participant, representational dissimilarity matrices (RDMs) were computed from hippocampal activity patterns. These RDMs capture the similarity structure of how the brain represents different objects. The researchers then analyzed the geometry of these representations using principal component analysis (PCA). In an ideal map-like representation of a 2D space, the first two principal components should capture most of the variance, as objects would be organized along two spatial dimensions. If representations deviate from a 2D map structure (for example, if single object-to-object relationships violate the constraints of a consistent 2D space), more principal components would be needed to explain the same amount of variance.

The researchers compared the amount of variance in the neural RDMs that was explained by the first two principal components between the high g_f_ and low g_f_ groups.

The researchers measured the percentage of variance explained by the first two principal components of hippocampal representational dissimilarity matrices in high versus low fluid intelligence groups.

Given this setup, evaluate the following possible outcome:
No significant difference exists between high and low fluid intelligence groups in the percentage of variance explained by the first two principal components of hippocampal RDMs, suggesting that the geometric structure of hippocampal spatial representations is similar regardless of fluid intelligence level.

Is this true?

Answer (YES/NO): NO